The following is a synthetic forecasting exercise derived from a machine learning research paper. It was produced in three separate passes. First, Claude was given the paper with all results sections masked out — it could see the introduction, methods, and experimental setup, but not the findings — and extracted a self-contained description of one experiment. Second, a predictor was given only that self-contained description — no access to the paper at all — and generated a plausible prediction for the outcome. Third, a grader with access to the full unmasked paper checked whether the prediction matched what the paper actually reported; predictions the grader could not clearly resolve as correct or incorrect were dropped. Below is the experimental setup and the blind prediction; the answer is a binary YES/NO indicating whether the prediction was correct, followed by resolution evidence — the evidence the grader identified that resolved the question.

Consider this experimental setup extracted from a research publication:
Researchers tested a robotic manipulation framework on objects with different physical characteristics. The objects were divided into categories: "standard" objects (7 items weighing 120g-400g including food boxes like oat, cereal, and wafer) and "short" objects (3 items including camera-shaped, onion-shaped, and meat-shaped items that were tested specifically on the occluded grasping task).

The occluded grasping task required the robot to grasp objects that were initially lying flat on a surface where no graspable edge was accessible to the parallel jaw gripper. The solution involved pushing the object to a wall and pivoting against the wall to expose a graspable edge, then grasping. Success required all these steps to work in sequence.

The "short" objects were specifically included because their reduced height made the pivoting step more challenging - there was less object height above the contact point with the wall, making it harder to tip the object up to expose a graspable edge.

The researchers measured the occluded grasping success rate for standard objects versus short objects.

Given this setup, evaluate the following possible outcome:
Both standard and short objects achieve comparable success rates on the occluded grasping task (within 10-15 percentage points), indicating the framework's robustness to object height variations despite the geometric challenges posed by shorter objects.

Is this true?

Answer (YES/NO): NO